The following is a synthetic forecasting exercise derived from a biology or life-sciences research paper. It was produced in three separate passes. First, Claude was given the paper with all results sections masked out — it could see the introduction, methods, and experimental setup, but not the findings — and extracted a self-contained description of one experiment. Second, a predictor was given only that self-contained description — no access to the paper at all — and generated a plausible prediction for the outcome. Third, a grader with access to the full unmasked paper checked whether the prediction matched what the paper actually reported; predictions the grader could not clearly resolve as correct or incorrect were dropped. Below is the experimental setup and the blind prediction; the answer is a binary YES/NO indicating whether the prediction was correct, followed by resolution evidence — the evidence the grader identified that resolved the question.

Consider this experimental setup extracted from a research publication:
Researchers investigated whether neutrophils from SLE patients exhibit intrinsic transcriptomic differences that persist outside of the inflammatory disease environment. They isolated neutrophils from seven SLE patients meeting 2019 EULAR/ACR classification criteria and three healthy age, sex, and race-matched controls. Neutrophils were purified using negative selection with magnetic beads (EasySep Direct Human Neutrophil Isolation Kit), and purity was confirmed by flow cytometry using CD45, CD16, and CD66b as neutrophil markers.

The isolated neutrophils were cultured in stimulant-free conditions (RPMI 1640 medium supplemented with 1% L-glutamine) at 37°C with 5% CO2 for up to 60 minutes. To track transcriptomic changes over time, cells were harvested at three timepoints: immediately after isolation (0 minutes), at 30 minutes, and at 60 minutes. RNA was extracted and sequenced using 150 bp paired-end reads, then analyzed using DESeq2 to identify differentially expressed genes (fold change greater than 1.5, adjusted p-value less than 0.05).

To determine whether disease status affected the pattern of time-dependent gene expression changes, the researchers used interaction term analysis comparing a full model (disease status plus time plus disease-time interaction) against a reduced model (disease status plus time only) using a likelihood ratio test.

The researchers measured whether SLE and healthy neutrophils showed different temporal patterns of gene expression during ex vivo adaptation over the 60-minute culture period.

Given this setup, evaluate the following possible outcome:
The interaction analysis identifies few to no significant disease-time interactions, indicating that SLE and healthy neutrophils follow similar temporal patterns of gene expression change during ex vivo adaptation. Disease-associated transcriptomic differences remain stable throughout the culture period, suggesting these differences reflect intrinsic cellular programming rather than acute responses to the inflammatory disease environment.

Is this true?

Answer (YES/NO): YES